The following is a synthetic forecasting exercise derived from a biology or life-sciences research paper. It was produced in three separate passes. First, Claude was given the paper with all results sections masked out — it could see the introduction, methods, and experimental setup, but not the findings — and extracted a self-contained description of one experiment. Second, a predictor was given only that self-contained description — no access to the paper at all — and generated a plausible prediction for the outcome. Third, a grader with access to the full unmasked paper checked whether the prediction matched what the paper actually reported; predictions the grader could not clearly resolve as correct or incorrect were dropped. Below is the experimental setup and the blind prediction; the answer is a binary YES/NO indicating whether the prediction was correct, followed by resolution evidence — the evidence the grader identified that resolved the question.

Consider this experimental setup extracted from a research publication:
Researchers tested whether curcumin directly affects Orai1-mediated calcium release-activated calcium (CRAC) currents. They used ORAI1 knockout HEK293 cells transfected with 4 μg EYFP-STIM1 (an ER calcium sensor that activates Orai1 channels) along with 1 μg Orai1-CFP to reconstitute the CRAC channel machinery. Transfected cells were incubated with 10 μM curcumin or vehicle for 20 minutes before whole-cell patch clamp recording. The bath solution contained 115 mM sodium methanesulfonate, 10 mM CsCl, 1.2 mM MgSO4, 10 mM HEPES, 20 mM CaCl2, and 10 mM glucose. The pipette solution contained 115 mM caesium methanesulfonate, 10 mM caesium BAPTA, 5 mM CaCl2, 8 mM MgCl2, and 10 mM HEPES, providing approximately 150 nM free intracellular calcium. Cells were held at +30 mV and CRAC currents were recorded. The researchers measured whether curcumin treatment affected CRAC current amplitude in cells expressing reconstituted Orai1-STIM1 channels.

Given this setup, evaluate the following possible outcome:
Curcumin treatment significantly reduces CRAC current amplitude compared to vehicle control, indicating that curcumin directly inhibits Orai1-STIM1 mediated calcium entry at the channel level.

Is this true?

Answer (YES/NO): YES